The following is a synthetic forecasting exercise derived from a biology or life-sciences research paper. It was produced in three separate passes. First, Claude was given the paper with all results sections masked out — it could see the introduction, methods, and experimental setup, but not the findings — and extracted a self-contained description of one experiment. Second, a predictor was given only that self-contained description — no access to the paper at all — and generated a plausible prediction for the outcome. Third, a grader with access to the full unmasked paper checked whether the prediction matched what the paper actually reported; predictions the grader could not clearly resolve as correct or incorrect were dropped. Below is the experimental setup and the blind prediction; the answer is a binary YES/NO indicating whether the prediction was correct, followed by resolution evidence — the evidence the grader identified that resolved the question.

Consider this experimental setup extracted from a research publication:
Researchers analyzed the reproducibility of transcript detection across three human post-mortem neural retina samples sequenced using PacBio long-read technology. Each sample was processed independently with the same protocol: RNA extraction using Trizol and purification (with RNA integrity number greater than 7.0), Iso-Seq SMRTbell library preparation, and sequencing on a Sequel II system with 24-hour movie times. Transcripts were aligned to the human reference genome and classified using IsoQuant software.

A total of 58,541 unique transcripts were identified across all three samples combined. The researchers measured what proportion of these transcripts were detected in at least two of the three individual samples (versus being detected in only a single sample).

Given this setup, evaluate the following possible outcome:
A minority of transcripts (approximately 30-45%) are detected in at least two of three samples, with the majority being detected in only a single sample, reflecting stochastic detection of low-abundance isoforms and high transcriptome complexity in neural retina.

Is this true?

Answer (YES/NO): NO